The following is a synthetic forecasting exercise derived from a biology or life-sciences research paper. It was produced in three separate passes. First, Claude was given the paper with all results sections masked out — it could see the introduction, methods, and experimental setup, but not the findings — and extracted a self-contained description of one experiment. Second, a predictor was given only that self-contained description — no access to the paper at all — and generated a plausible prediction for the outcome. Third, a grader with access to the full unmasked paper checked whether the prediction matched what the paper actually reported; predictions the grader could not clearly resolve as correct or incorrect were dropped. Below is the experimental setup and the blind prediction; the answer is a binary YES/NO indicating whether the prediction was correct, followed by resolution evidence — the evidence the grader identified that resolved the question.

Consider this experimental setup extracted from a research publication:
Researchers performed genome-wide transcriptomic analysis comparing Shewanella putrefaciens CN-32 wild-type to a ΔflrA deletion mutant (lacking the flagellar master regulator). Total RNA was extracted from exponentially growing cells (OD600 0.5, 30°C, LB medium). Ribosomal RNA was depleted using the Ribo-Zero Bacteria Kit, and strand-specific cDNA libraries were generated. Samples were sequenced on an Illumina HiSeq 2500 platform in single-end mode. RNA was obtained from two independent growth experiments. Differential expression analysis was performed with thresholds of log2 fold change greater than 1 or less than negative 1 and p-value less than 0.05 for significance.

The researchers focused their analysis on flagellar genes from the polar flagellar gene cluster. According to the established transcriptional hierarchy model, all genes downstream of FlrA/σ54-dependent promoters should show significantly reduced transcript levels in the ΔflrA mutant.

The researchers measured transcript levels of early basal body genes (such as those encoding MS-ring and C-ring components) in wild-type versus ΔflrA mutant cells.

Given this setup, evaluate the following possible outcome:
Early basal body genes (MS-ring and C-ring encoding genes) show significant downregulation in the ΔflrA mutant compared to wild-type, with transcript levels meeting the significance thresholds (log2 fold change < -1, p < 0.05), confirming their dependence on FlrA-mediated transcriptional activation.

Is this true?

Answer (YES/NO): NO